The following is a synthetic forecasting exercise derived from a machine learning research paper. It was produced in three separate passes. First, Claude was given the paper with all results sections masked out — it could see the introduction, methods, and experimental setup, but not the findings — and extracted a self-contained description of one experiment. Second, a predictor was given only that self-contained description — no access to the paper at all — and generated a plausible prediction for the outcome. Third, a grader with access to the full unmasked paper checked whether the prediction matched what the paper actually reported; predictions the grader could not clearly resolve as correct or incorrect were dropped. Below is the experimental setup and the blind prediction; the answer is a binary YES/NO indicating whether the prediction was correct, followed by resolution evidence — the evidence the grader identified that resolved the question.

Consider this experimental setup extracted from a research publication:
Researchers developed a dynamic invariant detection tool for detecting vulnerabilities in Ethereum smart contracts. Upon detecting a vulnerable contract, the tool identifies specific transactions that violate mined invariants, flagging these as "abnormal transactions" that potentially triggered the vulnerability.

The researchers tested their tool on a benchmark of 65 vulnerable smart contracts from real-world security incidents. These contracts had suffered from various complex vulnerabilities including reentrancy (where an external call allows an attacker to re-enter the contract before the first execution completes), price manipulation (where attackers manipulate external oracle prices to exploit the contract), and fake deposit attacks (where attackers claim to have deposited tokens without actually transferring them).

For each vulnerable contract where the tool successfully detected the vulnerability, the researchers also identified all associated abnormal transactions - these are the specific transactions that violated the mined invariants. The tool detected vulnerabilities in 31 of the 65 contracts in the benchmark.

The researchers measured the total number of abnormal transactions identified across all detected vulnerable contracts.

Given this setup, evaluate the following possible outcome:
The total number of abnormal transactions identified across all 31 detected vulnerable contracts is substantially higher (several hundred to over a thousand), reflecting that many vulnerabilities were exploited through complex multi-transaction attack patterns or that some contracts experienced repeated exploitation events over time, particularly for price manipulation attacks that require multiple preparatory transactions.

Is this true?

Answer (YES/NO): YES